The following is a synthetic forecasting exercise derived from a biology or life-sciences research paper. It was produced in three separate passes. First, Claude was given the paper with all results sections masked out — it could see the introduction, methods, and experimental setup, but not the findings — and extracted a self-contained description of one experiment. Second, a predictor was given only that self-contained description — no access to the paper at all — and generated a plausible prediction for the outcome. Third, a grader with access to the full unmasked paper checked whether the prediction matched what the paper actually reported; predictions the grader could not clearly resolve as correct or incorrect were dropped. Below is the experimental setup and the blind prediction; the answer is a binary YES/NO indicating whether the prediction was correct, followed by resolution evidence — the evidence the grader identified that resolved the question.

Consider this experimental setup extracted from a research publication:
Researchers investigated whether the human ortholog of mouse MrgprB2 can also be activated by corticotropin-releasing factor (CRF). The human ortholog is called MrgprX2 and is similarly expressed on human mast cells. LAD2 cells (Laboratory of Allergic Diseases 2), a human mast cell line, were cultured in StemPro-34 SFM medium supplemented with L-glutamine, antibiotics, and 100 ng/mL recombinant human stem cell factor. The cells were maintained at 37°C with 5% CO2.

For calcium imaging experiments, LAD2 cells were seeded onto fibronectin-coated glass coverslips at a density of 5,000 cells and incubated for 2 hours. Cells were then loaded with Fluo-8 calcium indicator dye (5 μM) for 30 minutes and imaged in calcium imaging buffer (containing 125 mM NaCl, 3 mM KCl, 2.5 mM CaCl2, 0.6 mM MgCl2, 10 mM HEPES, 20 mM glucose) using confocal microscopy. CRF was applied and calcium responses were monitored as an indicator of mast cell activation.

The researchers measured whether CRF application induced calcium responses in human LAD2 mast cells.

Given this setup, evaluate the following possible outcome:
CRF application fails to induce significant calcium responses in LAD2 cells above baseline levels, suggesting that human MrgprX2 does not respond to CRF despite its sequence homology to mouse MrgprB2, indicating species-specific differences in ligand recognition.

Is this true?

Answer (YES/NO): NO